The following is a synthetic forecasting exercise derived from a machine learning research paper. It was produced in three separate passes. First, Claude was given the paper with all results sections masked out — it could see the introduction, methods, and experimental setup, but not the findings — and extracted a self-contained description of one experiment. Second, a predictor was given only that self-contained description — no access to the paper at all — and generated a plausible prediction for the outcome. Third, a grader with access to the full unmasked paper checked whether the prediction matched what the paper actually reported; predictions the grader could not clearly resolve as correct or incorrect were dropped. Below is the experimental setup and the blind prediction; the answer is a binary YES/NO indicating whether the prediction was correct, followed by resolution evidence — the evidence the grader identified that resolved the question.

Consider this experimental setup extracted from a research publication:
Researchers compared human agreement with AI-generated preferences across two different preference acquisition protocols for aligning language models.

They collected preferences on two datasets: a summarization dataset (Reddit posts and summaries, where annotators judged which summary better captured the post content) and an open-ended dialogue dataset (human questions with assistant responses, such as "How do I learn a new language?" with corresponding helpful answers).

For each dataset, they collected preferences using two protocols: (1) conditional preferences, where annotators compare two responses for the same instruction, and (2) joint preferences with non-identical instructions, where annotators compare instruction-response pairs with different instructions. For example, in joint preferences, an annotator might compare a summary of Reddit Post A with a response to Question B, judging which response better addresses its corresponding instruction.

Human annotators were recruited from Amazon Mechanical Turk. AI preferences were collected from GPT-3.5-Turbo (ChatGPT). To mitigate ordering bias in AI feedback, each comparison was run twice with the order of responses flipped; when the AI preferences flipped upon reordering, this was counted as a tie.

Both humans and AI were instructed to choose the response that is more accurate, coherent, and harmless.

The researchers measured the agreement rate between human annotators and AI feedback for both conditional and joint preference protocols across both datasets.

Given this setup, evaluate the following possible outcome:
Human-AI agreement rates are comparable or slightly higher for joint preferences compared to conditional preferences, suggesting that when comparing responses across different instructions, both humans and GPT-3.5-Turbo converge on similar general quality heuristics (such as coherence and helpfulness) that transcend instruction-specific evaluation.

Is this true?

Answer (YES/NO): NO